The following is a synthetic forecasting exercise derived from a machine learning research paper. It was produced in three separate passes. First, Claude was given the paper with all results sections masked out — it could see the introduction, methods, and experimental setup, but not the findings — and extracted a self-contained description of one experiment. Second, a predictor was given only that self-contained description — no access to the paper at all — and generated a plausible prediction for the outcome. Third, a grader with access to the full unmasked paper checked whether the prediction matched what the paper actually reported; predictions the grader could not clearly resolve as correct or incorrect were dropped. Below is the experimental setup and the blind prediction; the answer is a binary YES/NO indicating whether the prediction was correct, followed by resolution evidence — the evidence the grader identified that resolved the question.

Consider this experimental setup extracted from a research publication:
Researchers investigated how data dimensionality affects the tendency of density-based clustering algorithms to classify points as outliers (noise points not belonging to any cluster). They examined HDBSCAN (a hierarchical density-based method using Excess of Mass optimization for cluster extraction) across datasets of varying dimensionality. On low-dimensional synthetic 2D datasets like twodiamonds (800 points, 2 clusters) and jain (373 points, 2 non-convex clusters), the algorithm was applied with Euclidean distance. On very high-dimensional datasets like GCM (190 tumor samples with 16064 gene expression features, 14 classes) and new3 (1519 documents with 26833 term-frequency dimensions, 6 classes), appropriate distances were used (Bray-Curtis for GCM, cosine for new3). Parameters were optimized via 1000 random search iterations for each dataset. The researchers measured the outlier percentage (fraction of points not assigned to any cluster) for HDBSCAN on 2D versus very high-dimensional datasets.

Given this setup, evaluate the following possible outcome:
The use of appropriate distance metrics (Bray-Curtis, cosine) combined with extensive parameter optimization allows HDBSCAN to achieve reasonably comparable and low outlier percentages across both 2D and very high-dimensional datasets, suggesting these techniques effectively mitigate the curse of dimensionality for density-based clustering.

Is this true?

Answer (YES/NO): NO